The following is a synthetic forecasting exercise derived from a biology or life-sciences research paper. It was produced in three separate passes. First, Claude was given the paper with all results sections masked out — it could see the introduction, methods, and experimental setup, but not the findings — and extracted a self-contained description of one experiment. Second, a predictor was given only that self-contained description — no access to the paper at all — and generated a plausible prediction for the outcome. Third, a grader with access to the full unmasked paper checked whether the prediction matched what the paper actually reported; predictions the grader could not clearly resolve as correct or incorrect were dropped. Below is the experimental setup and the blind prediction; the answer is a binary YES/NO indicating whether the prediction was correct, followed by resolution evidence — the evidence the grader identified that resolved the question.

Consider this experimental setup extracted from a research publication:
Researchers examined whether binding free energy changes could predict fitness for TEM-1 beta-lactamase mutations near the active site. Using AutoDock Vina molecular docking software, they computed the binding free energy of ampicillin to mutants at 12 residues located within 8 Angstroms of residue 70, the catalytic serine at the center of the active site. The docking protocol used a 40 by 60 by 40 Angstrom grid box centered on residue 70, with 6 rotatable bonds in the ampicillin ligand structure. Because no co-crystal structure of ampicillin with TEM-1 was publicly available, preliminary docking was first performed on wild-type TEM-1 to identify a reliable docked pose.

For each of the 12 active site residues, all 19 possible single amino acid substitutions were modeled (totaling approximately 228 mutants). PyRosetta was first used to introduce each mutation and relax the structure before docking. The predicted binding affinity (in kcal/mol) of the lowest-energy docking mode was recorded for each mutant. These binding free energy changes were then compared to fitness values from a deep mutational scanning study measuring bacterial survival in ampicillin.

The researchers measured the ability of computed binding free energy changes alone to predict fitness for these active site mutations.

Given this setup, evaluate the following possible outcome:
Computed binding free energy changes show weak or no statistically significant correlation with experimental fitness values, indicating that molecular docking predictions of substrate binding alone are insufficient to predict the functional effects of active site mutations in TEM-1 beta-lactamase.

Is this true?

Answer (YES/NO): NO